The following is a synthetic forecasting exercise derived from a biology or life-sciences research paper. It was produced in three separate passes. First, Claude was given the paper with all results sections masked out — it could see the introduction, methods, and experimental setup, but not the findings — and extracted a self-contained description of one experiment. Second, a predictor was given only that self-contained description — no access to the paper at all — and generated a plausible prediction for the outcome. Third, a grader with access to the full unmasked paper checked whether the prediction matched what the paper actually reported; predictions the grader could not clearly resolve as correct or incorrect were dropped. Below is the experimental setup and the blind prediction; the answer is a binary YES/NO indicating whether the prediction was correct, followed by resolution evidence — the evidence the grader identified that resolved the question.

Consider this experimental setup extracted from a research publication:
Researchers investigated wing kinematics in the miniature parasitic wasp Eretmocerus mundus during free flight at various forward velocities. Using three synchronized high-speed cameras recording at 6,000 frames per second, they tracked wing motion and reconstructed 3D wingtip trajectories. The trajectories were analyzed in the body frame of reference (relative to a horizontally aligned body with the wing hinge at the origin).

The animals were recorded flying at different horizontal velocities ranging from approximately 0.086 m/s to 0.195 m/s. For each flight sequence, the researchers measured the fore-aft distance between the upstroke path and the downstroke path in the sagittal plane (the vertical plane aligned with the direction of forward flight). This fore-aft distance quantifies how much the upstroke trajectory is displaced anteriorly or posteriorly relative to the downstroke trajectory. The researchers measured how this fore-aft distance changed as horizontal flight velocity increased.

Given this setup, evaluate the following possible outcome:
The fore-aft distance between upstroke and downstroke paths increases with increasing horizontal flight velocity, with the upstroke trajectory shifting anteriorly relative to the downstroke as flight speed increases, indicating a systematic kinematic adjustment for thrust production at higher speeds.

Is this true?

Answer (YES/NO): NO